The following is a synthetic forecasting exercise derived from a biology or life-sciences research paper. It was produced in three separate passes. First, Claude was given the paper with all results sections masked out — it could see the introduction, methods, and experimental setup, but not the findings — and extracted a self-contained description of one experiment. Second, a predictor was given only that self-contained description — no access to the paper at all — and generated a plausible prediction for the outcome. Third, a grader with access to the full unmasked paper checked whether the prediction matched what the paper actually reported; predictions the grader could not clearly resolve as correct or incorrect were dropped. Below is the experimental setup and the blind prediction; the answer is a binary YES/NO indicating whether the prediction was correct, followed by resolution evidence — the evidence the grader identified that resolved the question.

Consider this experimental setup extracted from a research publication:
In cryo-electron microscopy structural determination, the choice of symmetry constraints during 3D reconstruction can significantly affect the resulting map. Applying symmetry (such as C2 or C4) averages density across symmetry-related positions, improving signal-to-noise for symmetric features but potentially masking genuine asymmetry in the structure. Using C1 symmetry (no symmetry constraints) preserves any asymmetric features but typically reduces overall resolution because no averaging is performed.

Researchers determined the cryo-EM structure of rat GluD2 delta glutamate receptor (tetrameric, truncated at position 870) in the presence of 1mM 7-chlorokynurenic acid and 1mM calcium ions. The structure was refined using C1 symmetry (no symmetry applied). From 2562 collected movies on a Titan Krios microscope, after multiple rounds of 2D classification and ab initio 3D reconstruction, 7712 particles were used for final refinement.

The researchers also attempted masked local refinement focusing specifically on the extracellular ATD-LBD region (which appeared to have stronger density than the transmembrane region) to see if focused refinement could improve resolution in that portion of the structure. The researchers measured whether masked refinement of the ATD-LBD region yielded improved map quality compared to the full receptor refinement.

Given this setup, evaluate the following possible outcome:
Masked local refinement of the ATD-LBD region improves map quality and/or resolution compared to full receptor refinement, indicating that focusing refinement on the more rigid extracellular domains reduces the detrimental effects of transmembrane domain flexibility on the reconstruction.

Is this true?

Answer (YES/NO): NO